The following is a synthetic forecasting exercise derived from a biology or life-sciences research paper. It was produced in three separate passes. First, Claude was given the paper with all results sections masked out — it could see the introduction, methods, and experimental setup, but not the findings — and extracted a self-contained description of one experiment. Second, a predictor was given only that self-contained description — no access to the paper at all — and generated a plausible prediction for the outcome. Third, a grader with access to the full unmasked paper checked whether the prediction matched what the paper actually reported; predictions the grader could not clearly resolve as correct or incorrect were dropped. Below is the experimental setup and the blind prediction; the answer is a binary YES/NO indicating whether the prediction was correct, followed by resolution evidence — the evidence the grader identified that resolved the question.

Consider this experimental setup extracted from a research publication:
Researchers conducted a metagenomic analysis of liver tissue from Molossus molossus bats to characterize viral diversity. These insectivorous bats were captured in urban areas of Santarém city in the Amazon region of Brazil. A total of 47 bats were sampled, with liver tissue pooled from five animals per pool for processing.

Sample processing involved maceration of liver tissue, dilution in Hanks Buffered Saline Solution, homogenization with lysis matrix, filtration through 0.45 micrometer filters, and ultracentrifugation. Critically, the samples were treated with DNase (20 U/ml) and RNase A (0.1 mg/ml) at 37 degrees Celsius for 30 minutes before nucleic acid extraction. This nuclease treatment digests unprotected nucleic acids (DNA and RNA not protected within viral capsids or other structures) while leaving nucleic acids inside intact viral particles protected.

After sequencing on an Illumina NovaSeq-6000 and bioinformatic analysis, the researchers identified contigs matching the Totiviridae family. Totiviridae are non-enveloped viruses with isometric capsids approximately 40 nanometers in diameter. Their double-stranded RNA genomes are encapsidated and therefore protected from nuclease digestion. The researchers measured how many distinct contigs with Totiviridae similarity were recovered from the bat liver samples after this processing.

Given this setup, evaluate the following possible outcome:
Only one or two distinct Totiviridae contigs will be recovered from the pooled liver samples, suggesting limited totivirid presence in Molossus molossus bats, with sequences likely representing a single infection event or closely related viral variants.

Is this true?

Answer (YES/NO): NO